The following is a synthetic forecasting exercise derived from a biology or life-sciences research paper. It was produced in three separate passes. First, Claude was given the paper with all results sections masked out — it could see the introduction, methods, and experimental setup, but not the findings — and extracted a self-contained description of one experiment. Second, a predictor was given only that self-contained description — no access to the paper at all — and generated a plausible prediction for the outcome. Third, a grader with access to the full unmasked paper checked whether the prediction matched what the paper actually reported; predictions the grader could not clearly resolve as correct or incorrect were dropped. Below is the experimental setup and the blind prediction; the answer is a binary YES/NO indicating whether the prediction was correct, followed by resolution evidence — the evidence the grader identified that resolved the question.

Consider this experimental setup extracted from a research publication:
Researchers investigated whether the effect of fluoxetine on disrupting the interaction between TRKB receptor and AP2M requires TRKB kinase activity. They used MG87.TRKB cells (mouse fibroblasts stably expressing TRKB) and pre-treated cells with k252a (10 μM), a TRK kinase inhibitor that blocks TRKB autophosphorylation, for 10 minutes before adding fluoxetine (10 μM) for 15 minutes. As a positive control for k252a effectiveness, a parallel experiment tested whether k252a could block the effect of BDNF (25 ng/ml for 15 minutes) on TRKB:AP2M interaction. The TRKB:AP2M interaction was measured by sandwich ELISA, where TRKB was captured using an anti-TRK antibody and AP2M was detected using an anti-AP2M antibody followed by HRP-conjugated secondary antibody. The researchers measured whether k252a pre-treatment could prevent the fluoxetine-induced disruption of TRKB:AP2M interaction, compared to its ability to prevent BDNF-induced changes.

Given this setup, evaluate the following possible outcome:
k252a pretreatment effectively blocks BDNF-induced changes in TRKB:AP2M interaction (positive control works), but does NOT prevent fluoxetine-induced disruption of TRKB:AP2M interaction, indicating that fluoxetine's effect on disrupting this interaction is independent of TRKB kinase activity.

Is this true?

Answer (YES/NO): YES